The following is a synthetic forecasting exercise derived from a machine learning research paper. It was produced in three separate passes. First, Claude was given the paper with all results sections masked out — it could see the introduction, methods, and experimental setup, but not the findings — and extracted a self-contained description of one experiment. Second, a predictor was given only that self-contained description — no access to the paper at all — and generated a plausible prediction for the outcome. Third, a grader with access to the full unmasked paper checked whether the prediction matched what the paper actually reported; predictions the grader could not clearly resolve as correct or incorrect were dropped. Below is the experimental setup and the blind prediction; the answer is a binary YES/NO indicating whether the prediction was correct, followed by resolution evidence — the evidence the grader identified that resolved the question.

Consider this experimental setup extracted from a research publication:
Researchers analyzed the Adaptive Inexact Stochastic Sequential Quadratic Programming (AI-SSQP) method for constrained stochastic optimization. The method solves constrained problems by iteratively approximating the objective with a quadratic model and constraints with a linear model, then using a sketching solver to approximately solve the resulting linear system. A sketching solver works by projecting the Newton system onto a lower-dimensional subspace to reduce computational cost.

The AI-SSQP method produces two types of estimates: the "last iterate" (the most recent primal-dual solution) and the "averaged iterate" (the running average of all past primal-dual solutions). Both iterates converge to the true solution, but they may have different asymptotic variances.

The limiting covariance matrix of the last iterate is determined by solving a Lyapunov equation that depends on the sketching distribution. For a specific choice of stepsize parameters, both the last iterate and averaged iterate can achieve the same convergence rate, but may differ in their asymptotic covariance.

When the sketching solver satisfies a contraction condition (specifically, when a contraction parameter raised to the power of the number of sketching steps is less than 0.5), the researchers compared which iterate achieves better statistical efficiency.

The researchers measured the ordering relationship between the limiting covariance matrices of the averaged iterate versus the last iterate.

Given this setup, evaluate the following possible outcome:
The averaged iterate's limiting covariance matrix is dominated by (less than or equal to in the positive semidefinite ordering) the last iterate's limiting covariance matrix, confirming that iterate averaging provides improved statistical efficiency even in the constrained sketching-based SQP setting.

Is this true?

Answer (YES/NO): YES